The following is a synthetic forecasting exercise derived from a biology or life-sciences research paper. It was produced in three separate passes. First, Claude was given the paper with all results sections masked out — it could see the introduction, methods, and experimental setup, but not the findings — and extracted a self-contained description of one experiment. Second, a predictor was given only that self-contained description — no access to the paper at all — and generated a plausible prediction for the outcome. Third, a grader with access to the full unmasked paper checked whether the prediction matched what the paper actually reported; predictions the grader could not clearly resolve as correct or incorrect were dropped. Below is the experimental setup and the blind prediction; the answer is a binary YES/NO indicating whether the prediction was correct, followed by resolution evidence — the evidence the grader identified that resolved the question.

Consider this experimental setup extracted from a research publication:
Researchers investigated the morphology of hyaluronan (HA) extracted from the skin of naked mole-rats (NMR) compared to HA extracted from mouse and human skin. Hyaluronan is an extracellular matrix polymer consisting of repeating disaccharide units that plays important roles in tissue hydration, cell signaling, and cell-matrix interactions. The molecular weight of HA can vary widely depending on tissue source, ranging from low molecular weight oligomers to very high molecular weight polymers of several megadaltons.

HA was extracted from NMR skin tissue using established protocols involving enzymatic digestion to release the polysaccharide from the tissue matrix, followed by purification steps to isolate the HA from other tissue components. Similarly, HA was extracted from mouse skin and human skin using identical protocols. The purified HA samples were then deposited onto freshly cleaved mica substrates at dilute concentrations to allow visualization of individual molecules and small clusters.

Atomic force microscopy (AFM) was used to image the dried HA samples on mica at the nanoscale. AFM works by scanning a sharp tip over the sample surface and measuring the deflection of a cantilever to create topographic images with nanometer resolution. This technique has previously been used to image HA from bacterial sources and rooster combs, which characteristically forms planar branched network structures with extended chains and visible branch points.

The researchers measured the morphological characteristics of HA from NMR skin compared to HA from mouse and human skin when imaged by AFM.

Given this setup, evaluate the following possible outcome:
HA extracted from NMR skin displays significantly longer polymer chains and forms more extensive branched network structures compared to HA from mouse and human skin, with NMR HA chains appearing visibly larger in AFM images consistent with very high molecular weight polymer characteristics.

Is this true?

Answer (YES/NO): NO